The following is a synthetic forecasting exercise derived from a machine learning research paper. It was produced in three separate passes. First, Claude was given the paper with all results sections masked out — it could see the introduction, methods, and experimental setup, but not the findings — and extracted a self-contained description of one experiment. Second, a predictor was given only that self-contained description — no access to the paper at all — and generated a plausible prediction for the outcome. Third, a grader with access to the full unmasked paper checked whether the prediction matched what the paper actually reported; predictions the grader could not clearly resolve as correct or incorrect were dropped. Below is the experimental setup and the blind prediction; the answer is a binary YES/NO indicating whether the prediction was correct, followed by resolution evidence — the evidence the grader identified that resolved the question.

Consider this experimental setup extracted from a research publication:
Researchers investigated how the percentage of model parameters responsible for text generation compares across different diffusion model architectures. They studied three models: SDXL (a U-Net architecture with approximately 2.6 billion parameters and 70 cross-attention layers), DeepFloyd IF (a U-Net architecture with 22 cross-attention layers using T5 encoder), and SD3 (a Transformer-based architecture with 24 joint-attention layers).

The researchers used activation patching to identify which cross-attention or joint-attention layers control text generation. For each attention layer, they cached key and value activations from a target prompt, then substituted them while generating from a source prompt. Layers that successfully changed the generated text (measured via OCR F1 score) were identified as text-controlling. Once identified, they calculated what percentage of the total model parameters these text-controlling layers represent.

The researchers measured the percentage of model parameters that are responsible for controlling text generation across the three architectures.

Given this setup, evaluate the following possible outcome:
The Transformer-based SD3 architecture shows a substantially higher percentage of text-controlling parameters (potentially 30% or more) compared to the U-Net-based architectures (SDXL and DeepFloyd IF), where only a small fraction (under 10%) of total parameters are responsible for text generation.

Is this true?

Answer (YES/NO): NO